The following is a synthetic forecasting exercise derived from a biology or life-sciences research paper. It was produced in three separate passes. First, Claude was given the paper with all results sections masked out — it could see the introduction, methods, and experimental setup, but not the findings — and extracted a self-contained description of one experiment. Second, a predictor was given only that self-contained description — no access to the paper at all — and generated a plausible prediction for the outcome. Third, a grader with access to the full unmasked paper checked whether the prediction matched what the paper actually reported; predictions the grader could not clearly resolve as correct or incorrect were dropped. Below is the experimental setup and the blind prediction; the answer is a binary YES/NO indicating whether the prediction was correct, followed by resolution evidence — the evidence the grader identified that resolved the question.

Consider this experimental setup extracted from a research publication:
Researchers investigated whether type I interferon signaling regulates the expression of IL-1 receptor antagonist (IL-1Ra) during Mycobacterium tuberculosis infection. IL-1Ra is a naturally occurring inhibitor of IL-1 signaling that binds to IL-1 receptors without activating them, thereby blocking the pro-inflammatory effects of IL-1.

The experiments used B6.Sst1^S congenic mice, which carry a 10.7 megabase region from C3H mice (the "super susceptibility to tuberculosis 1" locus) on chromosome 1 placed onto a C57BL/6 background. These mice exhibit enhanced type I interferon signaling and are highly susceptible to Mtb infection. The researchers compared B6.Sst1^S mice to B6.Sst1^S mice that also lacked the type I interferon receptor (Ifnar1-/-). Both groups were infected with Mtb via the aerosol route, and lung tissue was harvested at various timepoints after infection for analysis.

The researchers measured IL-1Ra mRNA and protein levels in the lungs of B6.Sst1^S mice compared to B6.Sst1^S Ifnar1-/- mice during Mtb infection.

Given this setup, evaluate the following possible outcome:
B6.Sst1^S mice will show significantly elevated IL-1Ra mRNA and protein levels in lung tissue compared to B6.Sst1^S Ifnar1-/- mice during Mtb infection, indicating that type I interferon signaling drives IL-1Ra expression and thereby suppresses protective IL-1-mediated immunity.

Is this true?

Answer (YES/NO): YES